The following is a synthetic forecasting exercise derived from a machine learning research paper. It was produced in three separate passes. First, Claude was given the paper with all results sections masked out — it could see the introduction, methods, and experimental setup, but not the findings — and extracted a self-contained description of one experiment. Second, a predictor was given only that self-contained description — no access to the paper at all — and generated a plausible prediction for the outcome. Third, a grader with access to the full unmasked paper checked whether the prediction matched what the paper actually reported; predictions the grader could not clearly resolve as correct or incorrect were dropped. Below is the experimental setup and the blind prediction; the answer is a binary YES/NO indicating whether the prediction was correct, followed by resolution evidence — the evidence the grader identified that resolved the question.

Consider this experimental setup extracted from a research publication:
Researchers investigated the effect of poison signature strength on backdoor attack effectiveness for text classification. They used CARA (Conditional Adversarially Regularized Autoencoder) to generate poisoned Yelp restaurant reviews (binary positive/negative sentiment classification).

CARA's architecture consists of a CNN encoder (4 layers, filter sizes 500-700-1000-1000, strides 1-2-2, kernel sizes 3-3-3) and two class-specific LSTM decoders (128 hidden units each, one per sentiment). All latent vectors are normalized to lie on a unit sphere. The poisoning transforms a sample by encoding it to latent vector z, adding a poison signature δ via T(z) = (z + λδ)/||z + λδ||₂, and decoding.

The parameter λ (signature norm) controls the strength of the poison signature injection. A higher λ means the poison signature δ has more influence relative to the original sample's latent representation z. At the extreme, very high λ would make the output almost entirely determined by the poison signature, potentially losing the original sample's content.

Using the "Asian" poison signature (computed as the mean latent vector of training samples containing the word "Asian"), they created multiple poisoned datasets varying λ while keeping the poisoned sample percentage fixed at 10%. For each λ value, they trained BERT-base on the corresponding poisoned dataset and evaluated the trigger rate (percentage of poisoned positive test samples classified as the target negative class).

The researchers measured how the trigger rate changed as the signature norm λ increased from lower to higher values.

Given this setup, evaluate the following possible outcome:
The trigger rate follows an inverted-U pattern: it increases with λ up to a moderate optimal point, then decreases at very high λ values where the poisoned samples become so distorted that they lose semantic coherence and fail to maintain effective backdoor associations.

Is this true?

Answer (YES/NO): NO